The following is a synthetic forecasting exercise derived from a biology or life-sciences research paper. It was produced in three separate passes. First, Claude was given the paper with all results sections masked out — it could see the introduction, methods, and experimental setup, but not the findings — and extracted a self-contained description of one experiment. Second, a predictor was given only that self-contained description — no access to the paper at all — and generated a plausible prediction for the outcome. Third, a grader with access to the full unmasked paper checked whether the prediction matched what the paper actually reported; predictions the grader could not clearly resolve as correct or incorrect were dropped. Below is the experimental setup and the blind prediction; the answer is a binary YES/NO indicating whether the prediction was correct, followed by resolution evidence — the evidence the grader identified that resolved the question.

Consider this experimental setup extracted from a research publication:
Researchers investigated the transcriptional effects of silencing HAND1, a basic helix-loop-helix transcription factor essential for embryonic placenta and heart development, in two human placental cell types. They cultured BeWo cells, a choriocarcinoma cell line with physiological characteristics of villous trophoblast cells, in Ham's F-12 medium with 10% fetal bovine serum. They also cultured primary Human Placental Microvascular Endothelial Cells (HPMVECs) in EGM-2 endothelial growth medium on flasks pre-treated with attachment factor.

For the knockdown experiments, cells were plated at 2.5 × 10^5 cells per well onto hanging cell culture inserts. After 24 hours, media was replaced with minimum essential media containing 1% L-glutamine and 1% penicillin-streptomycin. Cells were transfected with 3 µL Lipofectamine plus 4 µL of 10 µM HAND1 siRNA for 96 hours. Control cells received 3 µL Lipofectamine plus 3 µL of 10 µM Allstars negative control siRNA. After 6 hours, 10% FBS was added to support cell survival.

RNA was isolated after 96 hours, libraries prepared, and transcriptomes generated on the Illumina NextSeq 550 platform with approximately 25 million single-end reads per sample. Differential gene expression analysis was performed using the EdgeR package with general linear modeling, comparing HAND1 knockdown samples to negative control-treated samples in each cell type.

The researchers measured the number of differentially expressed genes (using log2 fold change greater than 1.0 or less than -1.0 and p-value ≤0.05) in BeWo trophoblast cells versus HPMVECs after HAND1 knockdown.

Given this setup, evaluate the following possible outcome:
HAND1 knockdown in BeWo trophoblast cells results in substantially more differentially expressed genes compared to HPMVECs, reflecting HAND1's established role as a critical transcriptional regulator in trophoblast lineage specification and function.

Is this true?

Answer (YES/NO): YES